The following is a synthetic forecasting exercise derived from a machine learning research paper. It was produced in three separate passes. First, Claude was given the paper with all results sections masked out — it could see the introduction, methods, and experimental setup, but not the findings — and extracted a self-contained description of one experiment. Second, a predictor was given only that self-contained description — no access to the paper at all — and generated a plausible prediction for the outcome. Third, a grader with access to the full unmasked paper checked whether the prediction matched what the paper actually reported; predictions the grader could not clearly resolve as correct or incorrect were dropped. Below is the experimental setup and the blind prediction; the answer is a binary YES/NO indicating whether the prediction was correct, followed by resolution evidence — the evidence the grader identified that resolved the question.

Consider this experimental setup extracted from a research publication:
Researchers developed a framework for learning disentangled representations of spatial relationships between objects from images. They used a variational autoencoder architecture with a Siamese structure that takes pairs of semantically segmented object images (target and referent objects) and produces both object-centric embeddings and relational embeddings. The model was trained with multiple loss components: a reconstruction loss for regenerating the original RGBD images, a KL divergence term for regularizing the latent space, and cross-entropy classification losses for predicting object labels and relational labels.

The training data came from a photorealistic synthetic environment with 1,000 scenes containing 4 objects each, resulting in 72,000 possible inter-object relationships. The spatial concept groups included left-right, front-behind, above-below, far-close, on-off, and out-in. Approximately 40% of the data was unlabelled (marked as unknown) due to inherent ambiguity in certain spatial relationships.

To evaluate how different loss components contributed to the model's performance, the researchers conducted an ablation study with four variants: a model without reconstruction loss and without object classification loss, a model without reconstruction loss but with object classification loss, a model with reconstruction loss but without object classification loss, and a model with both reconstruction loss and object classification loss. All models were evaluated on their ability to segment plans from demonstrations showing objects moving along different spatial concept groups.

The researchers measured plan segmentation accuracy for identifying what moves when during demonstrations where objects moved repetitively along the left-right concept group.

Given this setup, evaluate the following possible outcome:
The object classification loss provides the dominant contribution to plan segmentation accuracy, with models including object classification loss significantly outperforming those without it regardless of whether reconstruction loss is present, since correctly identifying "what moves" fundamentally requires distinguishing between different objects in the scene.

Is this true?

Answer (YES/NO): NO